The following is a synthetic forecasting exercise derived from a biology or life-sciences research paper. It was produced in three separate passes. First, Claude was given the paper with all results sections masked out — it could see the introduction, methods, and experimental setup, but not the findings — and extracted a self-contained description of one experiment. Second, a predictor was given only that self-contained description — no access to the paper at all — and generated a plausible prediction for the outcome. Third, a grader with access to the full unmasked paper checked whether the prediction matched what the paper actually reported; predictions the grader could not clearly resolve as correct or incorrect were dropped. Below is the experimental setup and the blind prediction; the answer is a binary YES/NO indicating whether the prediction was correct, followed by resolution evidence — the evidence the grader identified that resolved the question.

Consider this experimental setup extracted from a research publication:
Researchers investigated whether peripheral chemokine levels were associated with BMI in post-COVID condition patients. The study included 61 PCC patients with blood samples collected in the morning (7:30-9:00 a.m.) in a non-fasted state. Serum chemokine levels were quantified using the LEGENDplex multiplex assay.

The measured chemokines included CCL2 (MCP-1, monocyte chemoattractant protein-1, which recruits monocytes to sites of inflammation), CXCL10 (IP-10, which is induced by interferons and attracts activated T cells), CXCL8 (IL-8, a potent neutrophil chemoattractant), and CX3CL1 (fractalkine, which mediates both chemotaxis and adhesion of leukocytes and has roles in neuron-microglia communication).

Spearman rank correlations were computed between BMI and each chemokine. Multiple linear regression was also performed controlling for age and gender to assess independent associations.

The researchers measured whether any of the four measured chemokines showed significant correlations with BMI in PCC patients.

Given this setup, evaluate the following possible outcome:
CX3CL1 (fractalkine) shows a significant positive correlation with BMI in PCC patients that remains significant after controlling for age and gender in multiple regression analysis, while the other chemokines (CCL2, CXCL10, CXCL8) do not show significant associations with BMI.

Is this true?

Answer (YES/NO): NO